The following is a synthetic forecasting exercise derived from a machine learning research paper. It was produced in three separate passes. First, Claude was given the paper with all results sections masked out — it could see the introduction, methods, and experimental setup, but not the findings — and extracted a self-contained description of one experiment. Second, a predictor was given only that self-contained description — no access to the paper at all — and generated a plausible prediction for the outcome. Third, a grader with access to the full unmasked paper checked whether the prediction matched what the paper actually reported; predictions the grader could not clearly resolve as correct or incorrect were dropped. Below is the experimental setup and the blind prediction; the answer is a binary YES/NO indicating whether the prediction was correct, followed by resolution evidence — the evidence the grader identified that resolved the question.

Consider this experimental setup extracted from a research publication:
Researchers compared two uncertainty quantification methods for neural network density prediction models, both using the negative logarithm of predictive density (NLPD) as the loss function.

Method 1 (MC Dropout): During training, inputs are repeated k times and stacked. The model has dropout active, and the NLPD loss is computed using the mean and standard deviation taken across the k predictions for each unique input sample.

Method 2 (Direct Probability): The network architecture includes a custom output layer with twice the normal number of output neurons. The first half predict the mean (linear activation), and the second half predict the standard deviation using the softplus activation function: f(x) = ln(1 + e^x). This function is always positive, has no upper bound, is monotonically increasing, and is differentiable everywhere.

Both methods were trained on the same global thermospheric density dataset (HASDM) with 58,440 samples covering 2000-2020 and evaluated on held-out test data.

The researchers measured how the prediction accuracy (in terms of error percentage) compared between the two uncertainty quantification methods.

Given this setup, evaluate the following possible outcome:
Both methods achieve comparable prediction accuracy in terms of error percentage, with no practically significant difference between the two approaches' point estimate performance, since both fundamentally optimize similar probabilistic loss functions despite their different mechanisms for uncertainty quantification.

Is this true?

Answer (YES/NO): YES